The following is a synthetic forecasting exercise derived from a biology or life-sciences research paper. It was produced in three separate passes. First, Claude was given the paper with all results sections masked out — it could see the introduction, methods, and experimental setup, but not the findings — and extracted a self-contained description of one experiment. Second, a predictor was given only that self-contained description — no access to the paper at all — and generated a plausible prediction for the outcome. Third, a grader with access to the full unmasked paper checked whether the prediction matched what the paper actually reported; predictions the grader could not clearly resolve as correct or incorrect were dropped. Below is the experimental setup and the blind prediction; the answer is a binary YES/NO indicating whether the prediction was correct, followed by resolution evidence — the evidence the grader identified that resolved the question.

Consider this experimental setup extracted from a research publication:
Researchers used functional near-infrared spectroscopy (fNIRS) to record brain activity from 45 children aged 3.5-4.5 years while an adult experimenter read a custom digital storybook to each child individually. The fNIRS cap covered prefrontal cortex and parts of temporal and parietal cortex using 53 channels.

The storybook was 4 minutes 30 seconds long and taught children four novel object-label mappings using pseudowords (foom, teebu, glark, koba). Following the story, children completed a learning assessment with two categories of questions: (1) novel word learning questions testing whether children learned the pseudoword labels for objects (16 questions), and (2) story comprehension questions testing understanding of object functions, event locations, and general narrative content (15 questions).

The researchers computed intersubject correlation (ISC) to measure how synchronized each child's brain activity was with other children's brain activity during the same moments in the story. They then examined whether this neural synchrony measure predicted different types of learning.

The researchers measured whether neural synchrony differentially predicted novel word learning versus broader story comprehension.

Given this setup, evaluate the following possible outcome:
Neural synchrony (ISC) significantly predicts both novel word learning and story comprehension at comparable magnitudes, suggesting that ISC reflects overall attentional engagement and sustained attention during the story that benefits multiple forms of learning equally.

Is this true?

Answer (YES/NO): NO